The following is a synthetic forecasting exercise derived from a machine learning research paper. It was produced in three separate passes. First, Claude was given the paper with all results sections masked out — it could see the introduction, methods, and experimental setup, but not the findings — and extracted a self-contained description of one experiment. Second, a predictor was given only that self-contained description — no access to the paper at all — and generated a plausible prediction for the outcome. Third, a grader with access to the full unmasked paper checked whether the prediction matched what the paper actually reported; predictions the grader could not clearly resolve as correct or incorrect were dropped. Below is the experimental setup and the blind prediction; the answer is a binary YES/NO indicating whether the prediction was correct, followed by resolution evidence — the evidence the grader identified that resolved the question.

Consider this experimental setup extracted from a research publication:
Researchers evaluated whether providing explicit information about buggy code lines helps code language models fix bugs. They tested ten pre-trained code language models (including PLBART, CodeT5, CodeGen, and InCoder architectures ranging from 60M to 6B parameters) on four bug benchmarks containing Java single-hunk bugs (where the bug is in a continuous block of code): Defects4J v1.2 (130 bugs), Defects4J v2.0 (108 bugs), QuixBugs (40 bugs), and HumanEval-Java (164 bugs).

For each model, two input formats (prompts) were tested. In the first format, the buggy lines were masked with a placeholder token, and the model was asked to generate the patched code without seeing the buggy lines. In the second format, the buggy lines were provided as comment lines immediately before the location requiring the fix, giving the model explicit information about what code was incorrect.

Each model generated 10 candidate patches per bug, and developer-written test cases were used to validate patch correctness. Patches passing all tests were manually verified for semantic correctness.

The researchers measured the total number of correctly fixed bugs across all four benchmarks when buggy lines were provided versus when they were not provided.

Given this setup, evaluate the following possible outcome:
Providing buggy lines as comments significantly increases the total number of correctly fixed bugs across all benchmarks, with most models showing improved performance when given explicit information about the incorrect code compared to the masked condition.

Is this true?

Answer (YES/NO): NO